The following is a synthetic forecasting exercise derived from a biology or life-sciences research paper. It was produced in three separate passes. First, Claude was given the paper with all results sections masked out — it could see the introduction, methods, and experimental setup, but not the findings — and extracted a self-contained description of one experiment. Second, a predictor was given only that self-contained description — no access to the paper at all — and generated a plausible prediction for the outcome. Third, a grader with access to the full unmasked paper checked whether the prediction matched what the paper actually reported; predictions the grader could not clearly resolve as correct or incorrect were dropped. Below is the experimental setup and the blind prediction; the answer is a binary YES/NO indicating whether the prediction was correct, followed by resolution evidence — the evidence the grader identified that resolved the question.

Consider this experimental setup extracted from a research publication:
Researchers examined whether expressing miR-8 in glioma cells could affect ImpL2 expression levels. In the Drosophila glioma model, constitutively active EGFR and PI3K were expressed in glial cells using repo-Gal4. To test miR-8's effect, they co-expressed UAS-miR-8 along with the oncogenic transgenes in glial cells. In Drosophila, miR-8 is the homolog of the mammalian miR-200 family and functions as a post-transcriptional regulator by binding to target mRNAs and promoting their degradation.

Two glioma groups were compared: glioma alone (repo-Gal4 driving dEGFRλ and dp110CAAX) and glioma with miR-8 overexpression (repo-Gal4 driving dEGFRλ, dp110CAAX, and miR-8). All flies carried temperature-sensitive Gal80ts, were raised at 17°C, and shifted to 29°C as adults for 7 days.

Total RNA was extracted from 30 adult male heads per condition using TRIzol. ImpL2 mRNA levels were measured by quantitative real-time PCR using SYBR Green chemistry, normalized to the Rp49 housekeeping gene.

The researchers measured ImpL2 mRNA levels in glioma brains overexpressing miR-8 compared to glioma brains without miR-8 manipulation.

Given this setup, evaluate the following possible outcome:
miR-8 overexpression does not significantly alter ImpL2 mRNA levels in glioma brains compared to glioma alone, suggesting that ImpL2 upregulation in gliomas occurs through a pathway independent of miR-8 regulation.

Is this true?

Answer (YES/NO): NO